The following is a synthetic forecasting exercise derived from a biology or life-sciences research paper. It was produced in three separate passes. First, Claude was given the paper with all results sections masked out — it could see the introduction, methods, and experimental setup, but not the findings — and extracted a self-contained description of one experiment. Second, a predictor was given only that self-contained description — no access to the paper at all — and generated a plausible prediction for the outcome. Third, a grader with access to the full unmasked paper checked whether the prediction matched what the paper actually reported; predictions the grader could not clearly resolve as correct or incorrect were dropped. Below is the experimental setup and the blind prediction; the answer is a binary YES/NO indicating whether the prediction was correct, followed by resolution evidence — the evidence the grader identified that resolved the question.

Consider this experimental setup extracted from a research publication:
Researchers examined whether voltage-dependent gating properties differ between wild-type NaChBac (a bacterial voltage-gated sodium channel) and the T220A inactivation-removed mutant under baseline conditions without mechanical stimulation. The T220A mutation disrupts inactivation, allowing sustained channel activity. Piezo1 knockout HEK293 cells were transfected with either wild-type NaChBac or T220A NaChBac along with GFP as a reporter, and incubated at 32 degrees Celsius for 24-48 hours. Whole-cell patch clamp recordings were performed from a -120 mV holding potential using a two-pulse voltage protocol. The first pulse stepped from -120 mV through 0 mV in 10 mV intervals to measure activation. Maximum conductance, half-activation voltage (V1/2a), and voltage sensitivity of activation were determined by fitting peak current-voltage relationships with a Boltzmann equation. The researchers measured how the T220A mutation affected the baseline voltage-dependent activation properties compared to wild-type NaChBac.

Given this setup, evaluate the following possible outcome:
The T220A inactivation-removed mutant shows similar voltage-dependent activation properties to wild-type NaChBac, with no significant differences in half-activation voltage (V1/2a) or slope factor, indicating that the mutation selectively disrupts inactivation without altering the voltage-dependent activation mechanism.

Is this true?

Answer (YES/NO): NO